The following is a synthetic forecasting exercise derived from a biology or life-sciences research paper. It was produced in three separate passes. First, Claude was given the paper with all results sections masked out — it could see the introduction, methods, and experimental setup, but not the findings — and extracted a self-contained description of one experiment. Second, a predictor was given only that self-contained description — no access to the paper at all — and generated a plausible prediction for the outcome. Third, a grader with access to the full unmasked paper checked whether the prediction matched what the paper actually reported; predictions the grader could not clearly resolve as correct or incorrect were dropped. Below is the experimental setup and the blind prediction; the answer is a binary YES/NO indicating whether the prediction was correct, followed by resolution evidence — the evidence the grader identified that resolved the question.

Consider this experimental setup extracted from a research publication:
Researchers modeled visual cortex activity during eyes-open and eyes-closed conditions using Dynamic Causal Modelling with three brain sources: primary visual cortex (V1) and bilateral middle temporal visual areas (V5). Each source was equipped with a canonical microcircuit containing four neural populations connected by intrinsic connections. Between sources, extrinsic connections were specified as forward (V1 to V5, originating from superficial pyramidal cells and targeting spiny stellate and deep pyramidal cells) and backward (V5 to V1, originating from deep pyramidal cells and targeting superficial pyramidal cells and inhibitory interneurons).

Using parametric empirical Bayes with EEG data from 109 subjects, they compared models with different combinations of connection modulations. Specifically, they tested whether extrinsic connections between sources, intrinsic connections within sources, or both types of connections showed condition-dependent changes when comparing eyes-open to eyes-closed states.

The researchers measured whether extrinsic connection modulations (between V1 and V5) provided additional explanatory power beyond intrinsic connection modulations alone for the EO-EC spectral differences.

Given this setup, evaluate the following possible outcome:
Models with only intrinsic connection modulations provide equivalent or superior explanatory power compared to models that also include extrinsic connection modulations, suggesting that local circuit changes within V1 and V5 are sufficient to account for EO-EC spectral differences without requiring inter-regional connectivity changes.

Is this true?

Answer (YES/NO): NO